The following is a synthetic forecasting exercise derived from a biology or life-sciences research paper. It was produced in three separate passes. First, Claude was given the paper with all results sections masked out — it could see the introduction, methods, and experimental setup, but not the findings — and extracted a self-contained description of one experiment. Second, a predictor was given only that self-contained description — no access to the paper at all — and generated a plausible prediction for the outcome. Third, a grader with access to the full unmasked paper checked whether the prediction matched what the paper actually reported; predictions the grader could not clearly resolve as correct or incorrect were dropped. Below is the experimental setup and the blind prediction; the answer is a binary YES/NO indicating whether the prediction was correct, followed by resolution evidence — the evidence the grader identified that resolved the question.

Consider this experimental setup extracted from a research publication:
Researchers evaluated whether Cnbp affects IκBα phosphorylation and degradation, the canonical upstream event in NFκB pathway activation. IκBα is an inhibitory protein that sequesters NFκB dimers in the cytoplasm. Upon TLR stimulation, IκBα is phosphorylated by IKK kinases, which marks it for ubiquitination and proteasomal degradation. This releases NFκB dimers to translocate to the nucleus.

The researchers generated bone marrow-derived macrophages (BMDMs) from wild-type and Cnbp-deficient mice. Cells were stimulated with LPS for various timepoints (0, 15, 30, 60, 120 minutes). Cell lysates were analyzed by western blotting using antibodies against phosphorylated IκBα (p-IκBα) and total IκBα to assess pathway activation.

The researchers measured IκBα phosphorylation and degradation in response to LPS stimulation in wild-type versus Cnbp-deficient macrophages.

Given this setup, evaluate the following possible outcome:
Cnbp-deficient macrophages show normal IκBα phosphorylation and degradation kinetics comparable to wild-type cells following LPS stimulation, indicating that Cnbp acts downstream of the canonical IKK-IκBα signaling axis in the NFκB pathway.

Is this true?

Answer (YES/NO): YES